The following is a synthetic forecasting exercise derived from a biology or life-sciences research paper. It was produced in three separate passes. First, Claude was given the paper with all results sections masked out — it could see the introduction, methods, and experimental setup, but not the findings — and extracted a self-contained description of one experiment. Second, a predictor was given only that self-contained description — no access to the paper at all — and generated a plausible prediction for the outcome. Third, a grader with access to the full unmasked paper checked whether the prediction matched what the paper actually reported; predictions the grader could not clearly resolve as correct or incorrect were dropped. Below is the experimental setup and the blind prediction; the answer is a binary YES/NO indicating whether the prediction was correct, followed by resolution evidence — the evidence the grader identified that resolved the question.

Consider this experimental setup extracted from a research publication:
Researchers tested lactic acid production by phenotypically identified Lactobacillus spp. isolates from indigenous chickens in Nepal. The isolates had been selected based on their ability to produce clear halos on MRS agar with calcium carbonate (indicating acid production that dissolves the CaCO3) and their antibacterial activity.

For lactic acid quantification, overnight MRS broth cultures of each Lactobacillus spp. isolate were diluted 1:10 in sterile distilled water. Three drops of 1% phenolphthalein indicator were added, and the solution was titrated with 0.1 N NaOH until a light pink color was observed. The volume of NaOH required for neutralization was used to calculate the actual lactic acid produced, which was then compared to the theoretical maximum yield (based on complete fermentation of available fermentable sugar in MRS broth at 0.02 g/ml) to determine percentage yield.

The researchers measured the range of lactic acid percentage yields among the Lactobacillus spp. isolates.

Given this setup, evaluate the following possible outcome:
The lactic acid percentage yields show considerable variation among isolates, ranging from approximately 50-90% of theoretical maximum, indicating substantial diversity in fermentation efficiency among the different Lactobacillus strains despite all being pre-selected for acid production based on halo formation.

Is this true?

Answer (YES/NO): NO